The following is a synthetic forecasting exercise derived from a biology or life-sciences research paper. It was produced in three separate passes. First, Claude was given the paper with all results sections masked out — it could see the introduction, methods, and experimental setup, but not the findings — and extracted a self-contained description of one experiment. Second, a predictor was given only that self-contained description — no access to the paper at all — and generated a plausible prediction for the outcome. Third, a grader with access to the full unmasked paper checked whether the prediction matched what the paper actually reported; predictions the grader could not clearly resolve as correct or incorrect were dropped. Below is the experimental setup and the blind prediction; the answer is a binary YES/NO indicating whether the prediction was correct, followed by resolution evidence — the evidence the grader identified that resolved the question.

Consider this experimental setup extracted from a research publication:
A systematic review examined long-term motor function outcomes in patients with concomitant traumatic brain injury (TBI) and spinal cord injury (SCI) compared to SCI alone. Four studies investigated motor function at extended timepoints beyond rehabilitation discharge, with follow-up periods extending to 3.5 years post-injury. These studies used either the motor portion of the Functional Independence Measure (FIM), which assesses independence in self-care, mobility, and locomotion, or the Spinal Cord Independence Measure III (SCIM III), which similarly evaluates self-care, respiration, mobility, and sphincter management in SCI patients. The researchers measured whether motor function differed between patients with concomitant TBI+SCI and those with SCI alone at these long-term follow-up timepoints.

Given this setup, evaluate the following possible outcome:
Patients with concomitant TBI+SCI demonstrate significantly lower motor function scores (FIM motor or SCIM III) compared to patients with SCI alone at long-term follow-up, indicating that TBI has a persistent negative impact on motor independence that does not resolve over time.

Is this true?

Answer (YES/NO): NO